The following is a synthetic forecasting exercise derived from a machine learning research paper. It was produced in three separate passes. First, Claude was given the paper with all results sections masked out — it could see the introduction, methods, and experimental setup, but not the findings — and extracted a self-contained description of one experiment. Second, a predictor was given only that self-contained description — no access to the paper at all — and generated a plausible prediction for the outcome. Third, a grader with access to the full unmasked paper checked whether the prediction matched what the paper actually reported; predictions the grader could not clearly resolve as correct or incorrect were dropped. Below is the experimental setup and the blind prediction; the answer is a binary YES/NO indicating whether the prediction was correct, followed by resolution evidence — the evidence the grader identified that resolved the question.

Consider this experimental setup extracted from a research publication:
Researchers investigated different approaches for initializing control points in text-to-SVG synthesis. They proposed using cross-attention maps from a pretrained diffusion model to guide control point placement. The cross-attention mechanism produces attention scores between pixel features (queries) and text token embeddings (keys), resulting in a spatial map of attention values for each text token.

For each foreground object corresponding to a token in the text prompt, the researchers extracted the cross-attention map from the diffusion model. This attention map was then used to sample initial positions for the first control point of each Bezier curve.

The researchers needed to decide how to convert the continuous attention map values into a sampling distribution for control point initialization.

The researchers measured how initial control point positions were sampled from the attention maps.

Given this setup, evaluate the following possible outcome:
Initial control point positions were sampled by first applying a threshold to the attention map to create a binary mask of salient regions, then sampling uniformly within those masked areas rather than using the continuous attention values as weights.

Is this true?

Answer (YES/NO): NO